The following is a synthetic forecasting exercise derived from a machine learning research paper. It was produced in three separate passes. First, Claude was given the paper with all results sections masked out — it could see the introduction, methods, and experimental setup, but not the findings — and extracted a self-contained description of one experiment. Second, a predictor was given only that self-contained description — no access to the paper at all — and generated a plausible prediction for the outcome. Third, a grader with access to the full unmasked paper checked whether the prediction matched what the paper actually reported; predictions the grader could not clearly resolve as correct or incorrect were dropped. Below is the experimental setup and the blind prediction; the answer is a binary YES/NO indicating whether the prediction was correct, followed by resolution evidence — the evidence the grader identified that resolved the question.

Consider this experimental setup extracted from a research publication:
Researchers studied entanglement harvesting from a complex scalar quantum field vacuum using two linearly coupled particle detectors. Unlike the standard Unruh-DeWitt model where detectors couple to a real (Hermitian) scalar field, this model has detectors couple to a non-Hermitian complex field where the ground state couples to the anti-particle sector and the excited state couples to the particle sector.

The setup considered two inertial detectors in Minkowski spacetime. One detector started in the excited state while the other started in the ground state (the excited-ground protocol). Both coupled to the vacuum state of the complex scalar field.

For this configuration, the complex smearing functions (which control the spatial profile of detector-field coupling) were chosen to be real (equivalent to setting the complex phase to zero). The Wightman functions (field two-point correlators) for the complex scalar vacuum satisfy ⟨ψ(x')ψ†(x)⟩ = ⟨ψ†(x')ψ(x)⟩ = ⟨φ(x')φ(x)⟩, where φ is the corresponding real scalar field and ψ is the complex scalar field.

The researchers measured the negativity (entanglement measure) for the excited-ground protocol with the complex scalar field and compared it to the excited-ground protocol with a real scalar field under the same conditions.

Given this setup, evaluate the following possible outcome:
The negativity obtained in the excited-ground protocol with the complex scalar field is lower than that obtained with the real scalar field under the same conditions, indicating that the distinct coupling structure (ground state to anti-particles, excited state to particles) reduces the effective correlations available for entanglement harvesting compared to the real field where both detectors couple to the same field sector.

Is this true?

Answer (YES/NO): NO